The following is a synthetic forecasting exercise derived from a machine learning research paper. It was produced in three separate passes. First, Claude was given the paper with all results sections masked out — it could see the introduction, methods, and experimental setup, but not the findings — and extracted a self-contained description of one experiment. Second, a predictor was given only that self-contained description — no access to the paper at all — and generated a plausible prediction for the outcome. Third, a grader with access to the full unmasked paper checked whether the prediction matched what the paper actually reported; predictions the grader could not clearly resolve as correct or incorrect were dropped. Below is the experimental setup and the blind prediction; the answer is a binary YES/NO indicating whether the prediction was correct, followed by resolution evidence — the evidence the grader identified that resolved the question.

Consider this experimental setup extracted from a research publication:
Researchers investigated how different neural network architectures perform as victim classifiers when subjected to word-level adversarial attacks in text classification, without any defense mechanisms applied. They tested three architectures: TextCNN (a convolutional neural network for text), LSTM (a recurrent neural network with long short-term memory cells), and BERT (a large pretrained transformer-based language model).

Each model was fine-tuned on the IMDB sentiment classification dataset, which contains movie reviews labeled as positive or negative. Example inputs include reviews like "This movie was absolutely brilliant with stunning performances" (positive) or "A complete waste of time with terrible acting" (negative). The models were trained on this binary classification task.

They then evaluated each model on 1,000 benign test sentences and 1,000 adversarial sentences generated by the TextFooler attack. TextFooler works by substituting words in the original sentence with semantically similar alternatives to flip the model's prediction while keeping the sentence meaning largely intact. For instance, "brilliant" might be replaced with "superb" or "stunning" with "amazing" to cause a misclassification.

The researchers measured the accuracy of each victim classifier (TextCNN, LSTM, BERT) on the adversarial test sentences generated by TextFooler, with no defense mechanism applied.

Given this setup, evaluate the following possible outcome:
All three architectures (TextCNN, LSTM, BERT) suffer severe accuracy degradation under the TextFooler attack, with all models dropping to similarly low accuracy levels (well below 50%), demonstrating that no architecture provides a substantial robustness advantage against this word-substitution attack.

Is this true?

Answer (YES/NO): NO